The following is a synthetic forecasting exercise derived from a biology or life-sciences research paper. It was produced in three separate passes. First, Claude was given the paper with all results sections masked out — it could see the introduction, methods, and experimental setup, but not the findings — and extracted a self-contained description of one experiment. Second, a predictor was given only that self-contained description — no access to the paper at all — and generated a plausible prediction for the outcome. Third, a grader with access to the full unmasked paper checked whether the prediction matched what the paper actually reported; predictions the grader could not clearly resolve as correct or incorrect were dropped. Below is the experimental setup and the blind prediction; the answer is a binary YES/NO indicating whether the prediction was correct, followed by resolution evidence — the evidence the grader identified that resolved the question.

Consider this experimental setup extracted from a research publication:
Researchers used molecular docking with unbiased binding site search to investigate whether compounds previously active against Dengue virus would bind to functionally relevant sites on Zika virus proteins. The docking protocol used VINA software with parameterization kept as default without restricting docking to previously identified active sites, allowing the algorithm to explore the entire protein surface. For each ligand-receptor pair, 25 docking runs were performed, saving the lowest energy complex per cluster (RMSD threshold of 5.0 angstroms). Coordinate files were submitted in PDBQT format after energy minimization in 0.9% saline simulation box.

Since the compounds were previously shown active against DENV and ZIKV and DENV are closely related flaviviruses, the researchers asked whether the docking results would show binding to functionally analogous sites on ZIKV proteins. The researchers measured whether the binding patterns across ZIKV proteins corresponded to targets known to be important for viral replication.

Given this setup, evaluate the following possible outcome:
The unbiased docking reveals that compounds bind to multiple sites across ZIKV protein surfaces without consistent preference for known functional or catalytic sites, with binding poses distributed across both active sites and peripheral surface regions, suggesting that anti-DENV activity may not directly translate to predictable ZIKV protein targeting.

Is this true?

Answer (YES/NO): NO